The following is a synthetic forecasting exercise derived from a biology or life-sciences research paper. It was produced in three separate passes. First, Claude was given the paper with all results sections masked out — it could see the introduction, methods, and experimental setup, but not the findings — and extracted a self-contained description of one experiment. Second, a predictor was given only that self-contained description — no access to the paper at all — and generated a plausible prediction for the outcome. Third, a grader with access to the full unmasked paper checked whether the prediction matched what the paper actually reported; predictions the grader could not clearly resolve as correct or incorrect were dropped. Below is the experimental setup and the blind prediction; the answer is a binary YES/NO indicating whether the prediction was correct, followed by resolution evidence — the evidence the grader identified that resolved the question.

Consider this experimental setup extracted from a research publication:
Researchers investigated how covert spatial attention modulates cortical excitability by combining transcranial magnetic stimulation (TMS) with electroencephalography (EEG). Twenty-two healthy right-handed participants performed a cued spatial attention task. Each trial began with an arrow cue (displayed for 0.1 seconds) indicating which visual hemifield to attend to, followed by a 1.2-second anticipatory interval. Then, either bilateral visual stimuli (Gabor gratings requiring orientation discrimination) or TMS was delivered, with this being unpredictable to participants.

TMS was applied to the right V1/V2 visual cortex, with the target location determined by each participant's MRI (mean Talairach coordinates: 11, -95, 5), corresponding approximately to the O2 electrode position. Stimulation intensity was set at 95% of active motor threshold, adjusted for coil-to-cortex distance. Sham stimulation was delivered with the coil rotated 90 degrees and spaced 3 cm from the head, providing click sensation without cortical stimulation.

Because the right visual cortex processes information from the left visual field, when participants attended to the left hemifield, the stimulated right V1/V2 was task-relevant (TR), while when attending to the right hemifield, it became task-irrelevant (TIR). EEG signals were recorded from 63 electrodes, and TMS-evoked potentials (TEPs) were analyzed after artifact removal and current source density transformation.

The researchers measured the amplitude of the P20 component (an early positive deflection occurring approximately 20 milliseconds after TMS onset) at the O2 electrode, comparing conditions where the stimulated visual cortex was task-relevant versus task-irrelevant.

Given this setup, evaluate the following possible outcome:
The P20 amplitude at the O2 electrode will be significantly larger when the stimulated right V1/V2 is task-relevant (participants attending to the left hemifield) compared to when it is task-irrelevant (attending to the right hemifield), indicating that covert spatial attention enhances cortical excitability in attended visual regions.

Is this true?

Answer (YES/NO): YES